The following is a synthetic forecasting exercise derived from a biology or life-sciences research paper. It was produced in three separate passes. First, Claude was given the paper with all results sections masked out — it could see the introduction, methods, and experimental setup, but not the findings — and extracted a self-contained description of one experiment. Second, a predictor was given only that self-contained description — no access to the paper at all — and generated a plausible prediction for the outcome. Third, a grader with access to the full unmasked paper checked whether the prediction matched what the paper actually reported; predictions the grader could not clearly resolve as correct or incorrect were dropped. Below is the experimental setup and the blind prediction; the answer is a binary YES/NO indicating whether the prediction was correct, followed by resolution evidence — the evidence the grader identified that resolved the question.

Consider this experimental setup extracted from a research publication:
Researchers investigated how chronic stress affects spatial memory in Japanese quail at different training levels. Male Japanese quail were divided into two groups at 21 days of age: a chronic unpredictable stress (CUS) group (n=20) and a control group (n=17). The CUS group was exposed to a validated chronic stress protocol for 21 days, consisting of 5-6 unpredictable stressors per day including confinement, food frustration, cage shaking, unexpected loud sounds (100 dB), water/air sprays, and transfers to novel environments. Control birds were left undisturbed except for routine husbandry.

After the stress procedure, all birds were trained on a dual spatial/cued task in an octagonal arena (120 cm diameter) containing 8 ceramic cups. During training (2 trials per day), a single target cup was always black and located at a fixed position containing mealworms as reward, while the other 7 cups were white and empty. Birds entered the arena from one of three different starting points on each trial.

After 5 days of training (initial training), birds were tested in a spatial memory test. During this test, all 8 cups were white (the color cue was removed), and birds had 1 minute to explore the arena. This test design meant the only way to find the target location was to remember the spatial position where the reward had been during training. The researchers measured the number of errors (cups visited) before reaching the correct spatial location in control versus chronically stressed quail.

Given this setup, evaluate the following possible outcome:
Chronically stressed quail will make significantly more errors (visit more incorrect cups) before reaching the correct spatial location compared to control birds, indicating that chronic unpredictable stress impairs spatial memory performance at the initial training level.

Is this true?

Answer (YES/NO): YES